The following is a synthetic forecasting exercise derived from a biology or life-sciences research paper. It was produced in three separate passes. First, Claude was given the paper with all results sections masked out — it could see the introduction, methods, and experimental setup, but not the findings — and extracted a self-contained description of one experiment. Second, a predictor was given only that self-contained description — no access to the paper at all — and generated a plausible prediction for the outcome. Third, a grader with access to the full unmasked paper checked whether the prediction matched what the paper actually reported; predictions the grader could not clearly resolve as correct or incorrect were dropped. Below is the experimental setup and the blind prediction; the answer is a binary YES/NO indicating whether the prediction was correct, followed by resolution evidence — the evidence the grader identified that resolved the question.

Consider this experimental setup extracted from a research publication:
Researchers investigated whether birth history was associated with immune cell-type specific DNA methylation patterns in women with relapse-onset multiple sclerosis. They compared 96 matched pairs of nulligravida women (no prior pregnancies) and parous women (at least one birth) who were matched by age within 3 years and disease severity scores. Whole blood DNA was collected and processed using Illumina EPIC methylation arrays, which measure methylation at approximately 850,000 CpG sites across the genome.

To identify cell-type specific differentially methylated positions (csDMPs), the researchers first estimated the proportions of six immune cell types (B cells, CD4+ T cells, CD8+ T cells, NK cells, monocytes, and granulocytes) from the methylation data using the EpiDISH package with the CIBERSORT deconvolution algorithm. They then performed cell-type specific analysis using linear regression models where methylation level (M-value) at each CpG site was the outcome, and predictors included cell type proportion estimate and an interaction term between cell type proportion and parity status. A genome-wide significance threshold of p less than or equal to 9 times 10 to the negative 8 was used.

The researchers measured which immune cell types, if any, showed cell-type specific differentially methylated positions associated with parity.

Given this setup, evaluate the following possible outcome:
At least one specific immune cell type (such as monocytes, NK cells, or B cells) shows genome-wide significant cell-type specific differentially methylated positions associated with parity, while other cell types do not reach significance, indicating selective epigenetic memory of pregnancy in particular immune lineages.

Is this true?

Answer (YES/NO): YES